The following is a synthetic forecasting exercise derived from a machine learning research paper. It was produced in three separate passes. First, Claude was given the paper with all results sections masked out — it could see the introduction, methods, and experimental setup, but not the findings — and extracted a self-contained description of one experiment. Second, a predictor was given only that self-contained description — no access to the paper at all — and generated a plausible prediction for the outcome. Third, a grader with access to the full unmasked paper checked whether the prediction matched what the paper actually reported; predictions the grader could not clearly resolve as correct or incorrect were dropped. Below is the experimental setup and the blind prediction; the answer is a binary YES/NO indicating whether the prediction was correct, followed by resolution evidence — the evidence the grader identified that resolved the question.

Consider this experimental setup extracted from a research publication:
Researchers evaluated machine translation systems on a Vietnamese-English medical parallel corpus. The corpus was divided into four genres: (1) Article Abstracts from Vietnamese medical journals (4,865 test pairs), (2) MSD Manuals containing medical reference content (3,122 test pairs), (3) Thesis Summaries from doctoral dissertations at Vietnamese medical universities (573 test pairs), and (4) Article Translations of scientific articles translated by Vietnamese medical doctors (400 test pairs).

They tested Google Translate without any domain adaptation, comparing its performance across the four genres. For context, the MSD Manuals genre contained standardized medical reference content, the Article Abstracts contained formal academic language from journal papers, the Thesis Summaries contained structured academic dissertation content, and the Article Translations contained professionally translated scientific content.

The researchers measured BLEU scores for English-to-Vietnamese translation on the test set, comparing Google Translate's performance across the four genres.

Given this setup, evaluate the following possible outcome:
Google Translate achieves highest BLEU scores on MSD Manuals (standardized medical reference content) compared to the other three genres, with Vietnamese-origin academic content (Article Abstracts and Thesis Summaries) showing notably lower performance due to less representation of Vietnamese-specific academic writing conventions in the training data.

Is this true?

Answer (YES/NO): YES